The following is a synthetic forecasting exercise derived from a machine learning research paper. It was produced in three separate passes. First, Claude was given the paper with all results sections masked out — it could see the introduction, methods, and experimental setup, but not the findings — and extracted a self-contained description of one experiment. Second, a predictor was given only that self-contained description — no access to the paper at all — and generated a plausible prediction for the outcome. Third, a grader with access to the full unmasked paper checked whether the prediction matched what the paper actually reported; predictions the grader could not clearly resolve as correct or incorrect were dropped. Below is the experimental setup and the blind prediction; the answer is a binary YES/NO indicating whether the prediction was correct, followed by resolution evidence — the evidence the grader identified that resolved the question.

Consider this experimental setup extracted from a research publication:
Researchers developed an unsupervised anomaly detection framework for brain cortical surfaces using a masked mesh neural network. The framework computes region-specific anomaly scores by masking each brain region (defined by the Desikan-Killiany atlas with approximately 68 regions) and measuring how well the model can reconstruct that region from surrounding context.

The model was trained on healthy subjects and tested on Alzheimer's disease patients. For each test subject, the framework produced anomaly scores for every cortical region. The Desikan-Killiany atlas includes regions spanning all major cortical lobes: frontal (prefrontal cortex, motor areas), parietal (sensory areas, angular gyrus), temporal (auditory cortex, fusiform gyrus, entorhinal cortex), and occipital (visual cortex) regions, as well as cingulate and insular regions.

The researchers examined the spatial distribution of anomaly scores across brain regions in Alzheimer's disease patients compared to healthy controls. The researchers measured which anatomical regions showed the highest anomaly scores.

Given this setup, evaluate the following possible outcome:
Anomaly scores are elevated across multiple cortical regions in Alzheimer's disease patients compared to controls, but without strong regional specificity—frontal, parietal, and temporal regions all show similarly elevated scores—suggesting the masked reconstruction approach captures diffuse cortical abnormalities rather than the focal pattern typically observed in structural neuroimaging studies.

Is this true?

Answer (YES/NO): NO